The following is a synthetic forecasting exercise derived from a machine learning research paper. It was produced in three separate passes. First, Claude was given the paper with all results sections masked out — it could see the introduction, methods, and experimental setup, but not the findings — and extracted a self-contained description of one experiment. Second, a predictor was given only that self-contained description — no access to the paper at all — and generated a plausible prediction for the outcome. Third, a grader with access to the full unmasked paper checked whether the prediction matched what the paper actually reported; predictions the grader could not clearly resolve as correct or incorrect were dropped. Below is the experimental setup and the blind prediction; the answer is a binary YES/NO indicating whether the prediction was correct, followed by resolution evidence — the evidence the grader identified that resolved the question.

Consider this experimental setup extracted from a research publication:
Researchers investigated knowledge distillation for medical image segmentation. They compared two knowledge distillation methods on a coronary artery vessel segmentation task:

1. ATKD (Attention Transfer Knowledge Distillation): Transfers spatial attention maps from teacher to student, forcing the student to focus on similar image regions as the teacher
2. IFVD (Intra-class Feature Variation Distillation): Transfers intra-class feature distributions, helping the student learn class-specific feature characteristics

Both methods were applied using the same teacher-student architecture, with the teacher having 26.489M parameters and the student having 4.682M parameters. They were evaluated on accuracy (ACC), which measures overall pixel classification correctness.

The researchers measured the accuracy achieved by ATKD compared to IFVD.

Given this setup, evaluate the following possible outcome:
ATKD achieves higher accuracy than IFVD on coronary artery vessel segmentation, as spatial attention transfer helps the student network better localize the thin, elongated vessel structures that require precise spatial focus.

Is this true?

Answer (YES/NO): NO